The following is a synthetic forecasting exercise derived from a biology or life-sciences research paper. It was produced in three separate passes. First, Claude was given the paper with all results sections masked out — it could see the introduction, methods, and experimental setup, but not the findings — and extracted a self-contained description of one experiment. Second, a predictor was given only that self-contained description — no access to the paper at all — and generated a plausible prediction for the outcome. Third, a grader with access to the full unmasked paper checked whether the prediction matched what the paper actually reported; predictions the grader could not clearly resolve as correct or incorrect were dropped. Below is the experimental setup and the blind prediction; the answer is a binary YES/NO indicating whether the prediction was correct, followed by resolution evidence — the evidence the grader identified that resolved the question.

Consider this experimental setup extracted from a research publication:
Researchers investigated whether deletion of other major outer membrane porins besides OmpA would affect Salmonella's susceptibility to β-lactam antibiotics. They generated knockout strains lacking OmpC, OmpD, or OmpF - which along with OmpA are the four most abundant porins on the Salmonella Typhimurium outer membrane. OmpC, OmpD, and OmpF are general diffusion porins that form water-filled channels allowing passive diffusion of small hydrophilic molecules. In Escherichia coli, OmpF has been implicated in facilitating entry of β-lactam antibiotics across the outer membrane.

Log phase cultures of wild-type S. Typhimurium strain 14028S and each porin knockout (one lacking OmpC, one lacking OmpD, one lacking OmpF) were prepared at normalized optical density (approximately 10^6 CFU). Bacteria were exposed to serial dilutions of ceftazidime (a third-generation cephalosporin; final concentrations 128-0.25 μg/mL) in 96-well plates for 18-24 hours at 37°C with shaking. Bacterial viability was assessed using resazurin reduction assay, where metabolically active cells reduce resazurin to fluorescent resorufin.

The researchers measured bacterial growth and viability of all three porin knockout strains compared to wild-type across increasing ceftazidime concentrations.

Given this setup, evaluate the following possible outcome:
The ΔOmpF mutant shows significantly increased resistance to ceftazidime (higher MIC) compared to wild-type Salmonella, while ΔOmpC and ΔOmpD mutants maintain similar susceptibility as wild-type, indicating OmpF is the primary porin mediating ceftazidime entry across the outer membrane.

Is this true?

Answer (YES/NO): NO